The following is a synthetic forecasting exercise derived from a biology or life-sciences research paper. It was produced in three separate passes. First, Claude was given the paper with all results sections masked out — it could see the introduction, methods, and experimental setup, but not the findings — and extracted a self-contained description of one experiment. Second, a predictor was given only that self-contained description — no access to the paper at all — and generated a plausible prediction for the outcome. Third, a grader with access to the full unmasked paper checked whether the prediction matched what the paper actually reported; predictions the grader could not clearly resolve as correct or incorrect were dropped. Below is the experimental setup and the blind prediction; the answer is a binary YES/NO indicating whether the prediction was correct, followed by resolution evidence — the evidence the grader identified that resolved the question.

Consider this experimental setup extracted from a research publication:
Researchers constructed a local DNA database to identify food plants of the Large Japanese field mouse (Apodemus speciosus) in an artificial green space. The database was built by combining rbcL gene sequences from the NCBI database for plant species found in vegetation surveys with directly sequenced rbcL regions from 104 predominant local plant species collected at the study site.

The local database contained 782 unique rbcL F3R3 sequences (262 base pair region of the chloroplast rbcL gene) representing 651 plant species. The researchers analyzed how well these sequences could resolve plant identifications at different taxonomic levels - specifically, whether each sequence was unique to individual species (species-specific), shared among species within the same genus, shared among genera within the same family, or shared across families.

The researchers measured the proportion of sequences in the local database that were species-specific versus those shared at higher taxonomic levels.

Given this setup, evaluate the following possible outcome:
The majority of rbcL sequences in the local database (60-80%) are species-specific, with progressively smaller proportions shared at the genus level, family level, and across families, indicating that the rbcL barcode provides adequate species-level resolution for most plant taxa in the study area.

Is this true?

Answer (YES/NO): NO